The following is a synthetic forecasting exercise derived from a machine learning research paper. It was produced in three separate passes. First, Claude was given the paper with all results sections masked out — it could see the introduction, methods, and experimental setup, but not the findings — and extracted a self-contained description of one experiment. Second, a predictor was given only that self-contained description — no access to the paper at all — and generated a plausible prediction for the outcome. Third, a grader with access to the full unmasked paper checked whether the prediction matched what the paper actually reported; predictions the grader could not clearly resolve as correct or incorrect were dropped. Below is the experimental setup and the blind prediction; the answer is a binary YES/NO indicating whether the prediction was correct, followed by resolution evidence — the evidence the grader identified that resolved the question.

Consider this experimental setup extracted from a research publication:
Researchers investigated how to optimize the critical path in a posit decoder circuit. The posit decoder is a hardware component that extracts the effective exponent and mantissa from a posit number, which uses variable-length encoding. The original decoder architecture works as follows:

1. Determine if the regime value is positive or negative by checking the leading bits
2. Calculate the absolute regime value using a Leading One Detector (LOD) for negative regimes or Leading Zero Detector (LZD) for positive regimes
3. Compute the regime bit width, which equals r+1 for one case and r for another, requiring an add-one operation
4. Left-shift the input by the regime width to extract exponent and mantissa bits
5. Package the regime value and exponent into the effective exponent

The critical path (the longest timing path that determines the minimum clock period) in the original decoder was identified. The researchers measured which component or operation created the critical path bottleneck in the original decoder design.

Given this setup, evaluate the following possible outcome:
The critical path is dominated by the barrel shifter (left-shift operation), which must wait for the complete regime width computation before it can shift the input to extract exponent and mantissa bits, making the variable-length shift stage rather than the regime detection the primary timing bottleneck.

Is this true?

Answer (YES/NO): NO